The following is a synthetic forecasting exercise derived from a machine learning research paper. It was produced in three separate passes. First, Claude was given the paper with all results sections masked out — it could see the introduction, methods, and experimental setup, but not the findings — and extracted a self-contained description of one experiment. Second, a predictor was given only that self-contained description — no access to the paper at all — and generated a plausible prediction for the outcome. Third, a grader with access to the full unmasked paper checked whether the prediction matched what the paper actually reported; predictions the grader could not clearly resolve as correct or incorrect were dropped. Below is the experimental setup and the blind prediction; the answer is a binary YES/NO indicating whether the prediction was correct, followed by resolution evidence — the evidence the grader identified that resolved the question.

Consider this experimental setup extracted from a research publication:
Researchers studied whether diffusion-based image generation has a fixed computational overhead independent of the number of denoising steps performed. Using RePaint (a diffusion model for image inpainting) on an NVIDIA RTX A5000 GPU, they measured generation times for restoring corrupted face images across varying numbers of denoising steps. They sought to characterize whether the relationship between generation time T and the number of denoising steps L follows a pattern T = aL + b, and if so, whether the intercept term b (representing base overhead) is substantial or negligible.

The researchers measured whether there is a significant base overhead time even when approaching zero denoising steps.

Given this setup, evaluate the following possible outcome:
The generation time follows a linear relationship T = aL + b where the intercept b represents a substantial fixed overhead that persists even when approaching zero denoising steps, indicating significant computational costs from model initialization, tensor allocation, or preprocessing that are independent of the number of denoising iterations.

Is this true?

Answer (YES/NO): YES